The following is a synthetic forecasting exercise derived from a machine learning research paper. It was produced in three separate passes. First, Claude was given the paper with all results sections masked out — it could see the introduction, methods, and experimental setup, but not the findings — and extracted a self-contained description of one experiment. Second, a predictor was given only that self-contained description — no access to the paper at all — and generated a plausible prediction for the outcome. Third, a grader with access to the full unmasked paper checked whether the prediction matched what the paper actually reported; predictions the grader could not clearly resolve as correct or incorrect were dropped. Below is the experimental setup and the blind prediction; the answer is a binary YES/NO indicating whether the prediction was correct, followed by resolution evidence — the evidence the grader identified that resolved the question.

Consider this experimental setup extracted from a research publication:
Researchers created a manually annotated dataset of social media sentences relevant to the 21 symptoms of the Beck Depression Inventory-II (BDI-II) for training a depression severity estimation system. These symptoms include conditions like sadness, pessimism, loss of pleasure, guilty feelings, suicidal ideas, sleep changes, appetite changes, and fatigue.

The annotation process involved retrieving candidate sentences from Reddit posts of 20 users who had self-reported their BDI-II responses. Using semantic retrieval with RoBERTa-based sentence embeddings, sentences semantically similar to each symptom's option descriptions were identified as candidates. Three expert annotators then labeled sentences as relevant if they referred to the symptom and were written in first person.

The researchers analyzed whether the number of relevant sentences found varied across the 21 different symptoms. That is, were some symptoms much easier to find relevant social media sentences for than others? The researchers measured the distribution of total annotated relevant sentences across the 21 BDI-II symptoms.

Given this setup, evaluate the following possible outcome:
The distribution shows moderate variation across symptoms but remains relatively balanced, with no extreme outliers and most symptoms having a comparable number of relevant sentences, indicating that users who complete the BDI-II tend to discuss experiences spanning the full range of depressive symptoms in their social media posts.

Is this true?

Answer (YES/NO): NO